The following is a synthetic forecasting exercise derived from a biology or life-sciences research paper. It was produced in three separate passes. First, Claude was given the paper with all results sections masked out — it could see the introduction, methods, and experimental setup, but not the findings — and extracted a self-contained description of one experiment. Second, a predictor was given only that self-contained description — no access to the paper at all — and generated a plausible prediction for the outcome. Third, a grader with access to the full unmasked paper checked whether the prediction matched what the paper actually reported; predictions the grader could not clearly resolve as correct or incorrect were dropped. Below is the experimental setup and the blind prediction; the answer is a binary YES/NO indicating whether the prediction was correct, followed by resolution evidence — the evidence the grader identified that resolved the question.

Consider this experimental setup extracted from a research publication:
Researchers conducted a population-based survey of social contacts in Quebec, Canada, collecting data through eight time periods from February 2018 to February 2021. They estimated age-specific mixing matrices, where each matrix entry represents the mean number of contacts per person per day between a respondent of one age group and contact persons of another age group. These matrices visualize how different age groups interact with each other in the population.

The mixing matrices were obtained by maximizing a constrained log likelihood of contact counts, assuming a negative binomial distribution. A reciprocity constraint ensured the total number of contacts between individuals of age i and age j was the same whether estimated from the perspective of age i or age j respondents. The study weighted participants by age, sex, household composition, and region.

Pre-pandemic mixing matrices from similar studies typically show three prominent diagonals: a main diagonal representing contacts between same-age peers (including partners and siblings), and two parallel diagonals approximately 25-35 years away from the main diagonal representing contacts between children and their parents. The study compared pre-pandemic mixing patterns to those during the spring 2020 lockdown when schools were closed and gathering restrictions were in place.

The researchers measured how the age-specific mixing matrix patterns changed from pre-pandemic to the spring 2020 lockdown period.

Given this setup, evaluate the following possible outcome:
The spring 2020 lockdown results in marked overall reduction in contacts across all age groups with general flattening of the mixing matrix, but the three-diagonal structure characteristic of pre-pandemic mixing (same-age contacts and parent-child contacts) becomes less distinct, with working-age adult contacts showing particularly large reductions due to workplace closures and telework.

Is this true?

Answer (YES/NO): NO